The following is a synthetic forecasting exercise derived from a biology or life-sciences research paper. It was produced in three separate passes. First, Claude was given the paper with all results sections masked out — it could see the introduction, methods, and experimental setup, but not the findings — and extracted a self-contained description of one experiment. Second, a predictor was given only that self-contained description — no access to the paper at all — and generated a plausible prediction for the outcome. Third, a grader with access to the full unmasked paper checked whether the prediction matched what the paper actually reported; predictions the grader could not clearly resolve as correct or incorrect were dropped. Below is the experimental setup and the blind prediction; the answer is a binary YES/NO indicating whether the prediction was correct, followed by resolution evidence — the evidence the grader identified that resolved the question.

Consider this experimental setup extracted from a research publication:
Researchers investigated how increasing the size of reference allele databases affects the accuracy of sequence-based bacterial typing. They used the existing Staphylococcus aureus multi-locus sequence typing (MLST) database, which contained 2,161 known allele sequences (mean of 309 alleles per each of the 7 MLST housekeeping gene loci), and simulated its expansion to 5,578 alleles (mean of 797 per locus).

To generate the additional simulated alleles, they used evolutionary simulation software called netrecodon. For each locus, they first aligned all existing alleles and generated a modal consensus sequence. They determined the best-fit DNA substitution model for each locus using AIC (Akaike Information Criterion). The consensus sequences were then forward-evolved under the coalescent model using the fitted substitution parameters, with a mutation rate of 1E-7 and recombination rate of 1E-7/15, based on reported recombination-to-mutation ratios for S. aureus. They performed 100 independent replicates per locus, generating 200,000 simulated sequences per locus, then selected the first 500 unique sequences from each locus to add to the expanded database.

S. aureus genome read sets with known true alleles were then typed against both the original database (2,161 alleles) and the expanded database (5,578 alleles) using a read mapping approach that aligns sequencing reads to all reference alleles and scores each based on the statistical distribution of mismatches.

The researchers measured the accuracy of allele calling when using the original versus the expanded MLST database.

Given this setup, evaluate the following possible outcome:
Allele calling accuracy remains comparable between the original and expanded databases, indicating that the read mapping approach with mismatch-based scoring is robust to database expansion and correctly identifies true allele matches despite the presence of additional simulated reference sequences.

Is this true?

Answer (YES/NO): YES